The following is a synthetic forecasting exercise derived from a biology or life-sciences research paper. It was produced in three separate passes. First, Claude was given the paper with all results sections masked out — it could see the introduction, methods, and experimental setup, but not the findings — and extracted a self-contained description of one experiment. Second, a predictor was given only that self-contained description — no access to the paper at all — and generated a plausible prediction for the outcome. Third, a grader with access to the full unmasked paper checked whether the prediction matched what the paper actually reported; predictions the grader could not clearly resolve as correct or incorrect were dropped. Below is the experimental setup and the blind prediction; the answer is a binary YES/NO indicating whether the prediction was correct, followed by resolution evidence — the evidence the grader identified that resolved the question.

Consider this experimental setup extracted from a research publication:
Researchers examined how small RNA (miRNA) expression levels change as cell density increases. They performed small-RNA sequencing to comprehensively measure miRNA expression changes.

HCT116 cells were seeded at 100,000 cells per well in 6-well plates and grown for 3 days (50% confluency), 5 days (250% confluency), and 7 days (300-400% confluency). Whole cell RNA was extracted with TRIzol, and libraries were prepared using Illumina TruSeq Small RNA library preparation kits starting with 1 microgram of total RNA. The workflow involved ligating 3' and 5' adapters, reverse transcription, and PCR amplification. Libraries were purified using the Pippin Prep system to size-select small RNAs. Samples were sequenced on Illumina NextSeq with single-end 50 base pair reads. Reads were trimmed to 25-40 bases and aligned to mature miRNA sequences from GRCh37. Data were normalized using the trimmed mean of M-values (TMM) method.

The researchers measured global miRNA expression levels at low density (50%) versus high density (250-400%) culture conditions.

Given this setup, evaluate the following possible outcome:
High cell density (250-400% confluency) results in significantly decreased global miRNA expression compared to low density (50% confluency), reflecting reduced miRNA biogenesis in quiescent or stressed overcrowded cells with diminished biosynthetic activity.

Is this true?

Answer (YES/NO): NO